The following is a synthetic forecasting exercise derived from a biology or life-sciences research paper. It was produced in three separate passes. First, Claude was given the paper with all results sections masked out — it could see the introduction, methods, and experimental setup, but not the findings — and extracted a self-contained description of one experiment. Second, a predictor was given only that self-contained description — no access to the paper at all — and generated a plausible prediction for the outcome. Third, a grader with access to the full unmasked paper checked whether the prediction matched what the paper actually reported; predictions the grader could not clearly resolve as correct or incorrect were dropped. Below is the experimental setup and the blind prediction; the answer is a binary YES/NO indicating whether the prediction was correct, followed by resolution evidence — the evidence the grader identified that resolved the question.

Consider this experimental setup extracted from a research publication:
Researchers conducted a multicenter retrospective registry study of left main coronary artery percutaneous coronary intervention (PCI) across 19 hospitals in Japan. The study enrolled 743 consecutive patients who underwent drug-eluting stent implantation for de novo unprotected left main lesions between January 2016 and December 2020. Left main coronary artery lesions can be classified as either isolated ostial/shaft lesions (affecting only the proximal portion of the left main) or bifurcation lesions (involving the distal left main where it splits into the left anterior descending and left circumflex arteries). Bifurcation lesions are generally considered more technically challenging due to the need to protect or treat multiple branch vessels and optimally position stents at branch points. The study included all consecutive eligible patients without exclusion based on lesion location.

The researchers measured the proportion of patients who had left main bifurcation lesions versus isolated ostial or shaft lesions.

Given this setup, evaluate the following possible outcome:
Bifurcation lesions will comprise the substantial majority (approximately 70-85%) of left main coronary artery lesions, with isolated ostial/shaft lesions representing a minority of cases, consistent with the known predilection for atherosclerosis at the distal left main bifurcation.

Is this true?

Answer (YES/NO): YES